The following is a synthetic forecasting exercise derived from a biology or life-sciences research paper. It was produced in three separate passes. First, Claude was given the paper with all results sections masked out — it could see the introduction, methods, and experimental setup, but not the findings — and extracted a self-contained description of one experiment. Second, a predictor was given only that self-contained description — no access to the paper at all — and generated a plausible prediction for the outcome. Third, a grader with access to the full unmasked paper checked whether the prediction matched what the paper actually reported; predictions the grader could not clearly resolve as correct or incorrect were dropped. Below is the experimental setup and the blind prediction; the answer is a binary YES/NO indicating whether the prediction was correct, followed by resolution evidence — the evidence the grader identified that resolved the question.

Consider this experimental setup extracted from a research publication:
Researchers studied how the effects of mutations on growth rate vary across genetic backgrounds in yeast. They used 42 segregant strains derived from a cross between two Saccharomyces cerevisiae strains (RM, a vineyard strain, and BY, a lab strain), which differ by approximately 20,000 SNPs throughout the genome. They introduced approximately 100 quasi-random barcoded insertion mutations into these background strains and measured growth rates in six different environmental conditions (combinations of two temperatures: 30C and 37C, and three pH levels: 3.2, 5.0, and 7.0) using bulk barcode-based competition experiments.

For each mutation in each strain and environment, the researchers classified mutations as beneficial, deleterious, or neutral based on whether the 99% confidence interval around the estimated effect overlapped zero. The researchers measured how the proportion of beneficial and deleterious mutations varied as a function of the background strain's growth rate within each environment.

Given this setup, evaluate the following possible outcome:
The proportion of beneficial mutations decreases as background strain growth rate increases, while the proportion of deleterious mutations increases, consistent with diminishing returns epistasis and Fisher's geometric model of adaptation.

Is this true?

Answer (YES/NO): YES